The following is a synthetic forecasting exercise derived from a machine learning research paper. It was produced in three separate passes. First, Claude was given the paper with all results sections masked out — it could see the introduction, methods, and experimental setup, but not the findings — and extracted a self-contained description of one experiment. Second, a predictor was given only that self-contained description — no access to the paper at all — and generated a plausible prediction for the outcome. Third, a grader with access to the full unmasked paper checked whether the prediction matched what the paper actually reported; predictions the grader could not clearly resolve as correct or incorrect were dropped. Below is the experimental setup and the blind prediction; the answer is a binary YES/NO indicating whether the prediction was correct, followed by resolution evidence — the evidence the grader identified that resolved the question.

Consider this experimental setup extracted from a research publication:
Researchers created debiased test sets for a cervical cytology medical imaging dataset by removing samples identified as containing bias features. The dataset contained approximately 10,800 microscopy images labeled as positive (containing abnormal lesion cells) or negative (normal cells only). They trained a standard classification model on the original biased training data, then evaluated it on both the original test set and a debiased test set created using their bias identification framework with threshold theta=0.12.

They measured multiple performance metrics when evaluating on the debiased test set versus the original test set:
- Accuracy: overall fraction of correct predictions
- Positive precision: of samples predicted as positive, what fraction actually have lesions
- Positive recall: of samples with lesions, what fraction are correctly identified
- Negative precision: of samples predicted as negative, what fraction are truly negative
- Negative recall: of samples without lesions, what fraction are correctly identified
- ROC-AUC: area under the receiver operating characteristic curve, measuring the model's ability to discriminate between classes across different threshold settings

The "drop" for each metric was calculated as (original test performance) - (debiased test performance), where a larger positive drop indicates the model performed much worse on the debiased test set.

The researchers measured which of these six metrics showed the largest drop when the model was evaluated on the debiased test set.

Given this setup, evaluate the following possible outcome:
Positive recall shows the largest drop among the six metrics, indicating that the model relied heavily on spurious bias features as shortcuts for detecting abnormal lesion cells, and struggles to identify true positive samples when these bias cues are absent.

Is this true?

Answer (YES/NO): NO